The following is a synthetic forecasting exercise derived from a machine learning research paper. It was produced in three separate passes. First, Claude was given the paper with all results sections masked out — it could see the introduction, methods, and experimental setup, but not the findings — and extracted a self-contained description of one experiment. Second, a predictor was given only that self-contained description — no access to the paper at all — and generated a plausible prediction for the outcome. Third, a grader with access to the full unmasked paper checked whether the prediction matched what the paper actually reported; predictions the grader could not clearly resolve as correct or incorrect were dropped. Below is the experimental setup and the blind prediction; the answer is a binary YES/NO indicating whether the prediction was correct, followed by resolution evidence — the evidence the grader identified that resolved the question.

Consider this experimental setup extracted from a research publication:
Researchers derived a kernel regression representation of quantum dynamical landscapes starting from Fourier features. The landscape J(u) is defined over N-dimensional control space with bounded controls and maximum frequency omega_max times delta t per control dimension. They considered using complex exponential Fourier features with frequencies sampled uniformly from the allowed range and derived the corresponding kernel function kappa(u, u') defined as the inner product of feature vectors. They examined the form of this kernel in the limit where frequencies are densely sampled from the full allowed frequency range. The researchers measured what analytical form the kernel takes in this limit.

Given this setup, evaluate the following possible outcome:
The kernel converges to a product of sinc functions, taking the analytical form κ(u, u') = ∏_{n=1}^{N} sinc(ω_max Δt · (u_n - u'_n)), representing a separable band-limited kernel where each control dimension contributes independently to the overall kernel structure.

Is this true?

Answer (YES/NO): YES